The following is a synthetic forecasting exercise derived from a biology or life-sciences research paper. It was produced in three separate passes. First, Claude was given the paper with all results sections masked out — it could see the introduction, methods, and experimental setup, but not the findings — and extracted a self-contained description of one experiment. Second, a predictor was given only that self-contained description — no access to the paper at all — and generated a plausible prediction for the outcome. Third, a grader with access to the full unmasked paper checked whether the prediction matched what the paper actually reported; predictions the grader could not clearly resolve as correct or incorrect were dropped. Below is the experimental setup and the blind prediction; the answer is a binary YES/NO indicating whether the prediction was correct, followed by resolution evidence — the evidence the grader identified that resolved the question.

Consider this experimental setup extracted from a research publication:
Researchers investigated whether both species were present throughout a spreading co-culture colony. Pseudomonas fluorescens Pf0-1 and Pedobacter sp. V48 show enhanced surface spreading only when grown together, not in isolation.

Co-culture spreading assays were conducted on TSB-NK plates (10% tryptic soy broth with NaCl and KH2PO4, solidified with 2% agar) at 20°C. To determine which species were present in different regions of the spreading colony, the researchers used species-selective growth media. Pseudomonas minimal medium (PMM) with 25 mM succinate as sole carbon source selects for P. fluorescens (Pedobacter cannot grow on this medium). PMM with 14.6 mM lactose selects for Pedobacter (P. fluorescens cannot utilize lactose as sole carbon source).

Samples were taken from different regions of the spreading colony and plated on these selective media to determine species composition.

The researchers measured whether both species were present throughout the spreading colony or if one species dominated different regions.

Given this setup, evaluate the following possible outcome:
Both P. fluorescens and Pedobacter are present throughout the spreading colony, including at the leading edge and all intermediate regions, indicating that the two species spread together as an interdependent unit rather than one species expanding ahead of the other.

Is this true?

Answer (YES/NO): YES